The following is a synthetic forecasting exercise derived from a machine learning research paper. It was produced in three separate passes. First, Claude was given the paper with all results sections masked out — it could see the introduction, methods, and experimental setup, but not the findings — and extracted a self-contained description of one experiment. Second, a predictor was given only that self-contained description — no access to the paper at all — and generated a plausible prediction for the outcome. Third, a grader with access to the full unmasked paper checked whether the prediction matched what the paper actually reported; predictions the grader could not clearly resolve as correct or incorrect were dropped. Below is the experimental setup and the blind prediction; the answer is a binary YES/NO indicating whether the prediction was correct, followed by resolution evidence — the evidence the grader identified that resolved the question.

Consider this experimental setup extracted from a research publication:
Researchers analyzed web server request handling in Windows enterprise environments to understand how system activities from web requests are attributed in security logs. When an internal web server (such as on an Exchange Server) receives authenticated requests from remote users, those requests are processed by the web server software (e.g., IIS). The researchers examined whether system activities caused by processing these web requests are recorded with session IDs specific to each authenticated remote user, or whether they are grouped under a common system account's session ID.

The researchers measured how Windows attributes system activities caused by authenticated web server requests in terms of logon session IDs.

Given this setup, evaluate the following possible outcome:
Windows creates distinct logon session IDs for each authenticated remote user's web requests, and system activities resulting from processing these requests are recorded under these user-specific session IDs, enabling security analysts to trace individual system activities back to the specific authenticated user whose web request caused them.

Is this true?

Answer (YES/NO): NO